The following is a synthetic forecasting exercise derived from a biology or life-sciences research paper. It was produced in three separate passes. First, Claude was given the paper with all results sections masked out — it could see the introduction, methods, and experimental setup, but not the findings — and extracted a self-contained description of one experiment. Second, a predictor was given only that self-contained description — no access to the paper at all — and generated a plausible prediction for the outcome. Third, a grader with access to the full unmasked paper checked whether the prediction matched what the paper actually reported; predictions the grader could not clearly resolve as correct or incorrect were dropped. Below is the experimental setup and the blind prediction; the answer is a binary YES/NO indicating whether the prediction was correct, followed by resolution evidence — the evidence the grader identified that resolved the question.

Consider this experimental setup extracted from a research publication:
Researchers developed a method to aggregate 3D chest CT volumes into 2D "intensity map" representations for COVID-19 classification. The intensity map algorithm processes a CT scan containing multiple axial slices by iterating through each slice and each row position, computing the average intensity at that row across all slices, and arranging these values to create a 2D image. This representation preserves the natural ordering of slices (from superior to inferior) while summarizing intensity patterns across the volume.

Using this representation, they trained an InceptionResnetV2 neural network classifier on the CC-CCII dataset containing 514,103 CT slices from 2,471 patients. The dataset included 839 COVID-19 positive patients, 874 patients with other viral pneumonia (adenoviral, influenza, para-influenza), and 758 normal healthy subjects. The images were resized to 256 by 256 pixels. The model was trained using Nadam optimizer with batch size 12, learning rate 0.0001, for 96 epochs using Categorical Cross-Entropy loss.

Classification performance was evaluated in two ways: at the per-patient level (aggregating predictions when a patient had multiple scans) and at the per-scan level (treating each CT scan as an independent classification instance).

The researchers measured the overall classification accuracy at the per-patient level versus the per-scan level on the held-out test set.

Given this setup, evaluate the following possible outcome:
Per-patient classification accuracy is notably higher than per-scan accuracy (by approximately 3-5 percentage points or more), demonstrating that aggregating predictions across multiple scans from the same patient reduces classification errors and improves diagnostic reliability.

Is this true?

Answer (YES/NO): NO